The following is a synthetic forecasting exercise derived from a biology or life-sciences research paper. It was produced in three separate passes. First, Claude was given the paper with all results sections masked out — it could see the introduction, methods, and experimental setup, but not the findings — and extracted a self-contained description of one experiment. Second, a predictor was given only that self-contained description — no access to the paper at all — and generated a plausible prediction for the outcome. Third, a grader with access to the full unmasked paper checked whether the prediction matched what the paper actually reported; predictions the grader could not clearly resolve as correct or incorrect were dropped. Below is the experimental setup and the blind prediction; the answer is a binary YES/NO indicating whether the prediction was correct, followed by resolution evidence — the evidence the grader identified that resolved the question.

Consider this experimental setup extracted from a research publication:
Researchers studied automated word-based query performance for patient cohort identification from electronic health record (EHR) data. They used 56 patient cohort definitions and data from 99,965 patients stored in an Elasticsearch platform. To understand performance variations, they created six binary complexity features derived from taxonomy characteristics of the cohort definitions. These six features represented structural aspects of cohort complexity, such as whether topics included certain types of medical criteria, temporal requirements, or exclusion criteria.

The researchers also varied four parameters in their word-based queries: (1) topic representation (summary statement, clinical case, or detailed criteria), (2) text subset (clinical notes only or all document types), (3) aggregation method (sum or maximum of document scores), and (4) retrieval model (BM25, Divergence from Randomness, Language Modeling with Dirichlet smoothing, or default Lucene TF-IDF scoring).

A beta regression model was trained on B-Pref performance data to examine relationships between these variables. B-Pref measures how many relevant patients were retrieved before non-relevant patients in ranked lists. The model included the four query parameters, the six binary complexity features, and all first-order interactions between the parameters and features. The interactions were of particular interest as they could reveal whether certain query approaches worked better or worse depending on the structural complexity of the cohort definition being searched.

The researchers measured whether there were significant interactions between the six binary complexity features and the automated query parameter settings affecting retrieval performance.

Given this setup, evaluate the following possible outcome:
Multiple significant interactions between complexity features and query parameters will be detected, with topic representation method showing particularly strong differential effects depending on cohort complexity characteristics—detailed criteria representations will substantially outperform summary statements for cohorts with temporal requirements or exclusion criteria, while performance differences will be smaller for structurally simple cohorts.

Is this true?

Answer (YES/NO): NO